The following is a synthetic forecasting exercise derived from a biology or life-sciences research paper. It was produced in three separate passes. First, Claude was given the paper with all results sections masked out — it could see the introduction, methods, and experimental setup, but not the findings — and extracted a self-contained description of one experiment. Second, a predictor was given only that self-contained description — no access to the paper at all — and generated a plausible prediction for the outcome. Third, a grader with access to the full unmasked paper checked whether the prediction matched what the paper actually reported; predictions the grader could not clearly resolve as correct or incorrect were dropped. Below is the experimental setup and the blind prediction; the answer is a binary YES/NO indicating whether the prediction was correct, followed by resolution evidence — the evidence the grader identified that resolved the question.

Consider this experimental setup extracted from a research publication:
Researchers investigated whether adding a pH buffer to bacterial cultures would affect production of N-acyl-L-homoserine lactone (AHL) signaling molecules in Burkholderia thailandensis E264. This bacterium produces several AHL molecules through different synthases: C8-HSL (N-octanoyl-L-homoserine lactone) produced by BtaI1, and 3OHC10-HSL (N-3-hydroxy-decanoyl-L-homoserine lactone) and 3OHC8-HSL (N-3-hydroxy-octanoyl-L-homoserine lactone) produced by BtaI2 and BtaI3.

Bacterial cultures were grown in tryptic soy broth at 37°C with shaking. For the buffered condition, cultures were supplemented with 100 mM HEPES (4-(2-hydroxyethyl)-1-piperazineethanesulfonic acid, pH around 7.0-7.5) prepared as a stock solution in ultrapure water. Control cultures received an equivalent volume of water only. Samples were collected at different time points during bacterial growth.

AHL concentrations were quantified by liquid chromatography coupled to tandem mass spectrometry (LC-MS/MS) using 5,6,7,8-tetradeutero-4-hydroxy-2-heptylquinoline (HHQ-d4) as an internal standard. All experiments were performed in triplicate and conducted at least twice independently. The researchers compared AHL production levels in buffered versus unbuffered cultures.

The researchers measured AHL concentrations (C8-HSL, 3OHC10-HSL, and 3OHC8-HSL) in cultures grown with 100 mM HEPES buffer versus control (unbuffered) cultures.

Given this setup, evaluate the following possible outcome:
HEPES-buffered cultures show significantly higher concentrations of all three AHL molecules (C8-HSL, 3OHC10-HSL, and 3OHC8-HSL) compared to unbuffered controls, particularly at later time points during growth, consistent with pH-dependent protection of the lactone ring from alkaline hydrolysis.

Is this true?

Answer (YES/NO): YES